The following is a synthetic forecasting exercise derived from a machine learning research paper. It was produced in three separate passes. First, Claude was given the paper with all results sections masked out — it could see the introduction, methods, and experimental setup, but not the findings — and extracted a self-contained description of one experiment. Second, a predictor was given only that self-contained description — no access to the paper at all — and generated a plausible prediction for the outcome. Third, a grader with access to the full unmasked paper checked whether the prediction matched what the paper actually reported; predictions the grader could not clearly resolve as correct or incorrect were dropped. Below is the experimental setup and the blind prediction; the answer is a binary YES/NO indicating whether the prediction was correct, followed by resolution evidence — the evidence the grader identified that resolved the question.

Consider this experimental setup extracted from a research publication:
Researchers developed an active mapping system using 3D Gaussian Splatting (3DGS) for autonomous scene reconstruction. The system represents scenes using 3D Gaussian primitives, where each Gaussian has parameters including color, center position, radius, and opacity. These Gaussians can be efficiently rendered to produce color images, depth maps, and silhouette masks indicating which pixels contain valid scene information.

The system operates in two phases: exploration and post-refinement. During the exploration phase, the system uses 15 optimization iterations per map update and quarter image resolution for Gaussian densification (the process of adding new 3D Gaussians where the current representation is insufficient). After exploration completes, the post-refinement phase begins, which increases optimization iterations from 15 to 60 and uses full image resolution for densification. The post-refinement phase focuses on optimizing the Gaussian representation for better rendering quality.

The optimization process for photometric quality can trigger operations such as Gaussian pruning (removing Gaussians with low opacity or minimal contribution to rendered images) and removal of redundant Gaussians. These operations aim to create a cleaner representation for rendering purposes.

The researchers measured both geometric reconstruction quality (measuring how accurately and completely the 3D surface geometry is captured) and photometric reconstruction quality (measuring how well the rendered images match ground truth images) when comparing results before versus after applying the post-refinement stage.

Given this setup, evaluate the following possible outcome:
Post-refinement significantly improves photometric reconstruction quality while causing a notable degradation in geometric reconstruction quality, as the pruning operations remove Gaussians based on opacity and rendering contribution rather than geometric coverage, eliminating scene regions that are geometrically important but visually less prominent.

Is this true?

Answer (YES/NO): YES